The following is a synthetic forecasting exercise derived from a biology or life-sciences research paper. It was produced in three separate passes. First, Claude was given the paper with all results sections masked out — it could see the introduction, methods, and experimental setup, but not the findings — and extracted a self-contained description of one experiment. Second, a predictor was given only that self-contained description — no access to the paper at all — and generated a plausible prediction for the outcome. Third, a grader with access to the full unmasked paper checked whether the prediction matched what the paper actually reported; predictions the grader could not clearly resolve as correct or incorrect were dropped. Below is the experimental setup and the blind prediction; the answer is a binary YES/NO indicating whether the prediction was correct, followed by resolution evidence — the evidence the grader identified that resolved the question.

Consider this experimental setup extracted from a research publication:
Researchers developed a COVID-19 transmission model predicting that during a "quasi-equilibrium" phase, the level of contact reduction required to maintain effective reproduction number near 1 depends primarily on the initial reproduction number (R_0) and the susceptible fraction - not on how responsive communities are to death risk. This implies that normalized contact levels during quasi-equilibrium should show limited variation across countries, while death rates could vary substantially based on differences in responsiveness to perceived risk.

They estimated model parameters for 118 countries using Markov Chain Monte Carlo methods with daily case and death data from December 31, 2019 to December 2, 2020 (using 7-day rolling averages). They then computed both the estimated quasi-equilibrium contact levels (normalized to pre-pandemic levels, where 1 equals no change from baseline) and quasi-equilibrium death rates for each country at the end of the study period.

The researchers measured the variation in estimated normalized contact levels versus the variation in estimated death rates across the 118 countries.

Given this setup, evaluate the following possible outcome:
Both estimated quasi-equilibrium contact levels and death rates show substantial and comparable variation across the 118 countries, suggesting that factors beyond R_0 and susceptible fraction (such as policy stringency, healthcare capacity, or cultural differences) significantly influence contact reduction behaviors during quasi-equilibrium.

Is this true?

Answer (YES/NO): NO